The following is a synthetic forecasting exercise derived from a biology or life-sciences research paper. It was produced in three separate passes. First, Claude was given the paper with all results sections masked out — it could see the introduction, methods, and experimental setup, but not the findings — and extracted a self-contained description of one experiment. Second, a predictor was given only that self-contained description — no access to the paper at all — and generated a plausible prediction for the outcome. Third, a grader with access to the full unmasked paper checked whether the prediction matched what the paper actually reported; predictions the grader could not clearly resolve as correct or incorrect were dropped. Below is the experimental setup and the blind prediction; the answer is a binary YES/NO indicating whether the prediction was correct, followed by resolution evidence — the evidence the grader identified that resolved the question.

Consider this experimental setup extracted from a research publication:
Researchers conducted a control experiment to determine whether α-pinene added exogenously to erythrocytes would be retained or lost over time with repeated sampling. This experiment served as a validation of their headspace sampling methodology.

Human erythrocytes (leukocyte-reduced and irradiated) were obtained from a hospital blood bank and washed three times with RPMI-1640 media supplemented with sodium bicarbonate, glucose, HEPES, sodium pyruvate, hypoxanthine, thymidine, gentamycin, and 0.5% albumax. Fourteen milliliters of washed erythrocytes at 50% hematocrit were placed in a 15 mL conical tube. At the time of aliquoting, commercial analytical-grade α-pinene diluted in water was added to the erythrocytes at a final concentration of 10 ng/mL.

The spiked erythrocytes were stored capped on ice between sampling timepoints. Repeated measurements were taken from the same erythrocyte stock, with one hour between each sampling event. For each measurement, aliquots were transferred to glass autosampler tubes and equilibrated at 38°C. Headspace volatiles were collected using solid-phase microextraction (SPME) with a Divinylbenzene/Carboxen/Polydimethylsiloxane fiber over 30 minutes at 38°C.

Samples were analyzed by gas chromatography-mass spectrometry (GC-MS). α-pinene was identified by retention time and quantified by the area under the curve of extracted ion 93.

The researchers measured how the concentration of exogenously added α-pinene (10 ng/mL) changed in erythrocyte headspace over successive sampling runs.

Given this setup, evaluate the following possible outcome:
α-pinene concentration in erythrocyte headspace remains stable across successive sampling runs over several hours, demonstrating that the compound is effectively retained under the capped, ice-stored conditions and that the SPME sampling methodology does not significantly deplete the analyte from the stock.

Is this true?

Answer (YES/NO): NO